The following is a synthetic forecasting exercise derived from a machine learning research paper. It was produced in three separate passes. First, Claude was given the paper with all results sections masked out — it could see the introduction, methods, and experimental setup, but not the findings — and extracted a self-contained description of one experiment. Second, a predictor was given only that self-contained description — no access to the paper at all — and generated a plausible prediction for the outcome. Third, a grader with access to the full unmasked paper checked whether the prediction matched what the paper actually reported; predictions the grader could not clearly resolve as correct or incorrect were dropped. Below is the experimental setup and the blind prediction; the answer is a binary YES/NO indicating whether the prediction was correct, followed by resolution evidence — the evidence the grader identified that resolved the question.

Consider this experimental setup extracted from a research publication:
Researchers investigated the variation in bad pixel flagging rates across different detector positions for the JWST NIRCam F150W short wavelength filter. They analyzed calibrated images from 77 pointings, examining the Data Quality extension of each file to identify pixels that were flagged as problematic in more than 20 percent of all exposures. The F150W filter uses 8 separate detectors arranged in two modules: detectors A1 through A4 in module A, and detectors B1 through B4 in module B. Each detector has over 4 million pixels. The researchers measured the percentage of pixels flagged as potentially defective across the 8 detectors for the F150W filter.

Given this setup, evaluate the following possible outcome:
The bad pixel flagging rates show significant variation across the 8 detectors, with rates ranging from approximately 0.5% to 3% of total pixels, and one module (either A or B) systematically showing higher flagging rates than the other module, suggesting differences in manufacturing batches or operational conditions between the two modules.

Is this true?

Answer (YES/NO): NO